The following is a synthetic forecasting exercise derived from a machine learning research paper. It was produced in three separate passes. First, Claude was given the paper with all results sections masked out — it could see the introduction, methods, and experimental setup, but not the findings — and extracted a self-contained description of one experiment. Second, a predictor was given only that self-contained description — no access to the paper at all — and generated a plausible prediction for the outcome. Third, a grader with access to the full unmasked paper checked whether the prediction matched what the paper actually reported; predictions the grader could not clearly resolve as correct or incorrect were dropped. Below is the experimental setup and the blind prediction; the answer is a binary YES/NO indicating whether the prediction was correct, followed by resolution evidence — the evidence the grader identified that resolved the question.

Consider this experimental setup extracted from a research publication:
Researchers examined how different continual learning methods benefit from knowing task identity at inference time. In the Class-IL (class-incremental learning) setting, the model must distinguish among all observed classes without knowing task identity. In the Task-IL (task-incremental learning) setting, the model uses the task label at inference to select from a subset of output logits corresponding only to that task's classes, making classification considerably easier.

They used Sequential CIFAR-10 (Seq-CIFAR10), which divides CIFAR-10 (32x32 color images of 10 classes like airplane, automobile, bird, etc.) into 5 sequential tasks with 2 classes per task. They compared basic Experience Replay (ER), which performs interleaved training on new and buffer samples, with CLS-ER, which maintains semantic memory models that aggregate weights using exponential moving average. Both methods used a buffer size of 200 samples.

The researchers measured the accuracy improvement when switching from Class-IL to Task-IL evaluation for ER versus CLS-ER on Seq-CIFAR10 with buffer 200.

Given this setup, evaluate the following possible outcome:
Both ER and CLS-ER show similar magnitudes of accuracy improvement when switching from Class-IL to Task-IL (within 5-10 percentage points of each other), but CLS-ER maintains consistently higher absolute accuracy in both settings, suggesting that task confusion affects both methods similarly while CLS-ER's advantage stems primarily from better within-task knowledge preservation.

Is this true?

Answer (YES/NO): NO